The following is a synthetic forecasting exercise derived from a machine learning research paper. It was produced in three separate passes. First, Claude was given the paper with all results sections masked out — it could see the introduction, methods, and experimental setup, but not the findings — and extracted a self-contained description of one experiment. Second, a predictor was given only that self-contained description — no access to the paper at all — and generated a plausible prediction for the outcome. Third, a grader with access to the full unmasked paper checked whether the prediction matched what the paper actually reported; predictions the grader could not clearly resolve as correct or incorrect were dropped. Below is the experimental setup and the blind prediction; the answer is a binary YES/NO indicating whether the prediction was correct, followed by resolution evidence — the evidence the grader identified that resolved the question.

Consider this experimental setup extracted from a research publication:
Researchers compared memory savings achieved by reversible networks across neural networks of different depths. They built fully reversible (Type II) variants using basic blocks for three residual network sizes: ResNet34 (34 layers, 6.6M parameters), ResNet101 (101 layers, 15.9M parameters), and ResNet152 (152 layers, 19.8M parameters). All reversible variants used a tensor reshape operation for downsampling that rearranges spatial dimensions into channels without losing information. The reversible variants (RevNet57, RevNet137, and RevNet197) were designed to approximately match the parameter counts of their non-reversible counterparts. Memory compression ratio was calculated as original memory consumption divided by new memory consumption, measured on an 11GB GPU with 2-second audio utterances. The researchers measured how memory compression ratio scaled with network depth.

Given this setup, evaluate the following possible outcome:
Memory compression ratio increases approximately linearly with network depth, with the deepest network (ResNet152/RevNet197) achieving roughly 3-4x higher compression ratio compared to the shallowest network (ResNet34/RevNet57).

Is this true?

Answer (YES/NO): NO